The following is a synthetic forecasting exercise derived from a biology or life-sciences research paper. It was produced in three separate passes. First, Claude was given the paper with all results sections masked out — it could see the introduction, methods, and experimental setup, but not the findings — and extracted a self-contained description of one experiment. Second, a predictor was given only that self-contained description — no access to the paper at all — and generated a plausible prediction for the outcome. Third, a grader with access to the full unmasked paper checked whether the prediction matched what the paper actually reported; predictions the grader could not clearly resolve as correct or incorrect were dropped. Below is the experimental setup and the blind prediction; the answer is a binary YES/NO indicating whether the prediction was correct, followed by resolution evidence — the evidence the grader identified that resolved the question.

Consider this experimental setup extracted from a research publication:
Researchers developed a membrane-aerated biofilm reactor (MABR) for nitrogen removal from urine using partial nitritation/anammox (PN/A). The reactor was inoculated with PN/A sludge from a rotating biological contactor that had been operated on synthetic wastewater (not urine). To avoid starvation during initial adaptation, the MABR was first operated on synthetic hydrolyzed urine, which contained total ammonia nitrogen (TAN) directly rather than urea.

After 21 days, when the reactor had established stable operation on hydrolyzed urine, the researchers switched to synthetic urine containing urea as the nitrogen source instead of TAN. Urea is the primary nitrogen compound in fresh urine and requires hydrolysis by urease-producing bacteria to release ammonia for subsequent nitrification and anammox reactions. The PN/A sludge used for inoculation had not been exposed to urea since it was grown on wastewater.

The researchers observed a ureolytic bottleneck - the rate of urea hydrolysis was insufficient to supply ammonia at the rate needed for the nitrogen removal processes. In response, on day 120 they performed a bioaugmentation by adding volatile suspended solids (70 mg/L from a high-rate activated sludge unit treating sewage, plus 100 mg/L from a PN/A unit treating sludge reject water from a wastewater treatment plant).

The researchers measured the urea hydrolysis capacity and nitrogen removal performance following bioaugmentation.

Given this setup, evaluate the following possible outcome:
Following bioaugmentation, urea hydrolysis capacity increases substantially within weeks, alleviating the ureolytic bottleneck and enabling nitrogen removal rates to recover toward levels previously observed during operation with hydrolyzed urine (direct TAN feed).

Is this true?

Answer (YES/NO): YES